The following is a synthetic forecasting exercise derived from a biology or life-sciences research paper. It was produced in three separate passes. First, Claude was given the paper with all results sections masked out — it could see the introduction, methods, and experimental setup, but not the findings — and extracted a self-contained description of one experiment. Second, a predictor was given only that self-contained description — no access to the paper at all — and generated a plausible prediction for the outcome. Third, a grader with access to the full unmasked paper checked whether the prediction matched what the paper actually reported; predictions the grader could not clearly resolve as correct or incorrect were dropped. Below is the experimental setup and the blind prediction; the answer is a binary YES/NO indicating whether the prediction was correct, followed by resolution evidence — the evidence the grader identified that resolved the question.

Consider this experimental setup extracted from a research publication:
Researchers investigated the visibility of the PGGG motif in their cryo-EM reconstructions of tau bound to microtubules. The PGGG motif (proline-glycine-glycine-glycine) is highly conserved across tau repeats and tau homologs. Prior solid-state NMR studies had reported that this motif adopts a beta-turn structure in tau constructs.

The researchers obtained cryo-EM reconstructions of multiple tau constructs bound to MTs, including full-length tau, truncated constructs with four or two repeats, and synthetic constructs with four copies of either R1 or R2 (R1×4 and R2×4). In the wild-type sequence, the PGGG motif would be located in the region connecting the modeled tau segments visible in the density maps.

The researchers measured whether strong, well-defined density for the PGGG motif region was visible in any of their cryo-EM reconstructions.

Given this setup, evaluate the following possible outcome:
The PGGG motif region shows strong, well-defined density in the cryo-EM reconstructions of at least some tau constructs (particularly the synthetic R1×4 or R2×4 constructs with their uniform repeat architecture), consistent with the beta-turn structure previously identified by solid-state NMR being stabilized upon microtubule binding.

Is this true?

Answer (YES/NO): NO